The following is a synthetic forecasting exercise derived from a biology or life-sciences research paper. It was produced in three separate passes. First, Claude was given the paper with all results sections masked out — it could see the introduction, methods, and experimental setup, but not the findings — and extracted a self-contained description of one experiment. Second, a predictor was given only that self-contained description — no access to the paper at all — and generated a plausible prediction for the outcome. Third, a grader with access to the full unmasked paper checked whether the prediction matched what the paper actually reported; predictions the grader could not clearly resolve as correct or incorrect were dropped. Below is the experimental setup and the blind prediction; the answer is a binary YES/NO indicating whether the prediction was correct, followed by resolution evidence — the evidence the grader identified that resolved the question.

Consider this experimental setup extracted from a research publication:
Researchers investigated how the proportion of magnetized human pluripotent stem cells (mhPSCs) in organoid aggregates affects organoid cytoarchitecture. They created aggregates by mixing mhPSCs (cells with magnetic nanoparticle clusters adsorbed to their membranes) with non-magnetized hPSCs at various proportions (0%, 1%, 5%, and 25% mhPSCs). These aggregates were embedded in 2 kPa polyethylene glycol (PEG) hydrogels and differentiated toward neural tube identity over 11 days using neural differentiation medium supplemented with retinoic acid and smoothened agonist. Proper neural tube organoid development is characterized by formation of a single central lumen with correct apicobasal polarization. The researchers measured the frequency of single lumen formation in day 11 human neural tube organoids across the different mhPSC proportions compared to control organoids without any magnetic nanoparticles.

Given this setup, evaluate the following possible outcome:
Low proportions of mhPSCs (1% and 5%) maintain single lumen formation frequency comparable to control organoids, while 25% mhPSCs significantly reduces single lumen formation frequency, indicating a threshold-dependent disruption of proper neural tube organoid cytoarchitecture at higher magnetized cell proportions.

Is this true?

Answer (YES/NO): NO